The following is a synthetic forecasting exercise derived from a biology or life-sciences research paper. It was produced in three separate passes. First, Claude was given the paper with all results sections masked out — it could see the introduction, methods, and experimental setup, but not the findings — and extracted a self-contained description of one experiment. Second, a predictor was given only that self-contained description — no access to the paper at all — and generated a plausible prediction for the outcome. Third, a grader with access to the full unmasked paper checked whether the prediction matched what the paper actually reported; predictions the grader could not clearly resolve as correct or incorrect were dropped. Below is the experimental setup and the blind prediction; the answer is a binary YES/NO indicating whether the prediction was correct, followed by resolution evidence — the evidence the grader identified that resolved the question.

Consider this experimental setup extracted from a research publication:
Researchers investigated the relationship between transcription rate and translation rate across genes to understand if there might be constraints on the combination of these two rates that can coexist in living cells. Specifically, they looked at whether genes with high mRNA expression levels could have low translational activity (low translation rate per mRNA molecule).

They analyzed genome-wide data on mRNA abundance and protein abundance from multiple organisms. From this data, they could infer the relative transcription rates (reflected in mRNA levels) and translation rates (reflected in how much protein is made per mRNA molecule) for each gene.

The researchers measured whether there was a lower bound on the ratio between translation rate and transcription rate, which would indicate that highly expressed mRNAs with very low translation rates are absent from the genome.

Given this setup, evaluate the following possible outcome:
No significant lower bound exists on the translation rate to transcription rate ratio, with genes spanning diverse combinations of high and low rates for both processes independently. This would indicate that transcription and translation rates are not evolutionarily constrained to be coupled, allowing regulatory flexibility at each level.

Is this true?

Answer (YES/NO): NO